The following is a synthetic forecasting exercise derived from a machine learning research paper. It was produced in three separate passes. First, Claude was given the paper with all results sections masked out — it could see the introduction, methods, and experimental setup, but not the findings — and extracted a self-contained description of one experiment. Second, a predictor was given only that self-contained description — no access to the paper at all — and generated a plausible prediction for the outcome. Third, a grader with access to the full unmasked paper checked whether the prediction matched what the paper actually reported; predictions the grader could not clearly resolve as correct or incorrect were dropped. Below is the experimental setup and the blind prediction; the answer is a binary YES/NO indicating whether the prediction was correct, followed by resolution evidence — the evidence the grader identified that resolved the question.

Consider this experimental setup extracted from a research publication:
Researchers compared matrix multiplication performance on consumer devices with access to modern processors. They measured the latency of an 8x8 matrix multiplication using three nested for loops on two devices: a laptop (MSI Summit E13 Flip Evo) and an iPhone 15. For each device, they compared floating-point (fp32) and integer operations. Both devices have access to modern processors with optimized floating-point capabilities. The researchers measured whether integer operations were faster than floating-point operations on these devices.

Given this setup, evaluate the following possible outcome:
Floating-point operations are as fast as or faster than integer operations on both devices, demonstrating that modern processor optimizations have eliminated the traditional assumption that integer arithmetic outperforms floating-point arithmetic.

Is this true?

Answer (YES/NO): NO